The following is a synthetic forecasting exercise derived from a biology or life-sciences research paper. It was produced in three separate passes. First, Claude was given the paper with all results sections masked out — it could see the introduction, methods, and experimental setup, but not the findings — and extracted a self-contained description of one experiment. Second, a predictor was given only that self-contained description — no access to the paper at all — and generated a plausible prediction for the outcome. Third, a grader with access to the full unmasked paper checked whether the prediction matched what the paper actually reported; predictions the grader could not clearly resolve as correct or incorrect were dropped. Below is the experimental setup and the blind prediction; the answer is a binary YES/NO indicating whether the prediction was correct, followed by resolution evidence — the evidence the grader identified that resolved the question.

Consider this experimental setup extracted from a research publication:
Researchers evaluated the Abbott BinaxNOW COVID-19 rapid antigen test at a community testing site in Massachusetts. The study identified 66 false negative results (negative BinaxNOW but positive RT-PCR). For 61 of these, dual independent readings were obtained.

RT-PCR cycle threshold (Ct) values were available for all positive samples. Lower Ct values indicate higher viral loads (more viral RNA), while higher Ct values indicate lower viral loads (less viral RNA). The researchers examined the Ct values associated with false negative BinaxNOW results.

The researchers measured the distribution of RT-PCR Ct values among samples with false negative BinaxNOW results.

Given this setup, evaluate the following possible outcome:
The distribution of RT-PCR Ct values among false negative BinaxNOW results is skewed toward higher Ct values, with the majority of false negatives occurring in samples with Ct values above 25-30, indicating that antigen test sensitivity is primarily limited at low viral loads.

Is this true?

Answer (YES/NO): YES